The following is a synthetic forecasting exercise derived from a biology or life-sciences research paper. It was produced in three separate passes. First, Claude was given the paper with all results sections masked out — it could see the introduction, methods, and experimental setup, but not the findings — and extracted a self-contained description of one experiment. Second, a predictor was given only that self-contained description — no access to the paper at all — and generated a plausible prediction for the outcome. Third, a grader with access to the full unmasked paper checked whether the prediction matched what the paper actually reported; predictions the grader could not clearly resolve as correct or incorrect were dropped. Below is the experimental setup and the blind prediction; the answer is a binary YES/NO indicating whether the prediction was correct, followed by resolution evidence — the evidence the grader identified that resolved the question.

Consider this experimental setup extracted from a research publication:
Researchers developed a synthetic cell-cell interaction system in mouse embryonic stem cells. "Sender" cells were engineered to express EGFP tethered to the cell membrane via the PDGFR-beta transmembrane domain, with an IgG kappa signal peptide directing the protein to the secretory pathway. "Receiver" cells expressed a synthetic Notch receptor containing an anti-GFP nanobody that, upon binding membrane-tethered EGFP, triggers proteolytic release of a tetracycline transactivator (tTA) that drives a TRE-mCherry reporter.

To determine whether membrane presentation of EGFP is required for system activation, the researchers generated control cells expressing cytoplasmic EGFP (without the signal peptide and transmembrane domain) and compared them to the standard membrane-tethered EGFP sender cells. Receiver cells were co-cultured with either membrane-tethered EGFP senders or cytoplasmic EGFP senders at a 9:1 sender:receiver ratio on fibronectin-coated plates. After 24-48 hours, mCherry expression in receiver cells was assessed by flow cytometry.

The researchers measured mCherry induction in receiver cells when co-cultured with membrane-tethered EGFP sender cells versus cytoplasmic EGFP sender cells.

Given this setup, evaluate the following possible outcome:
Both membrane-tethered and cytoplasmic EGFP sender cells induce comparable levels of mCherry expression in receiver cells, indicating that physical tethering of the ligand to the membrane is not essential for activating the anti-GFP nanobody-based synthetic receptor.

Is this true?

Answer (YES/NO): NO